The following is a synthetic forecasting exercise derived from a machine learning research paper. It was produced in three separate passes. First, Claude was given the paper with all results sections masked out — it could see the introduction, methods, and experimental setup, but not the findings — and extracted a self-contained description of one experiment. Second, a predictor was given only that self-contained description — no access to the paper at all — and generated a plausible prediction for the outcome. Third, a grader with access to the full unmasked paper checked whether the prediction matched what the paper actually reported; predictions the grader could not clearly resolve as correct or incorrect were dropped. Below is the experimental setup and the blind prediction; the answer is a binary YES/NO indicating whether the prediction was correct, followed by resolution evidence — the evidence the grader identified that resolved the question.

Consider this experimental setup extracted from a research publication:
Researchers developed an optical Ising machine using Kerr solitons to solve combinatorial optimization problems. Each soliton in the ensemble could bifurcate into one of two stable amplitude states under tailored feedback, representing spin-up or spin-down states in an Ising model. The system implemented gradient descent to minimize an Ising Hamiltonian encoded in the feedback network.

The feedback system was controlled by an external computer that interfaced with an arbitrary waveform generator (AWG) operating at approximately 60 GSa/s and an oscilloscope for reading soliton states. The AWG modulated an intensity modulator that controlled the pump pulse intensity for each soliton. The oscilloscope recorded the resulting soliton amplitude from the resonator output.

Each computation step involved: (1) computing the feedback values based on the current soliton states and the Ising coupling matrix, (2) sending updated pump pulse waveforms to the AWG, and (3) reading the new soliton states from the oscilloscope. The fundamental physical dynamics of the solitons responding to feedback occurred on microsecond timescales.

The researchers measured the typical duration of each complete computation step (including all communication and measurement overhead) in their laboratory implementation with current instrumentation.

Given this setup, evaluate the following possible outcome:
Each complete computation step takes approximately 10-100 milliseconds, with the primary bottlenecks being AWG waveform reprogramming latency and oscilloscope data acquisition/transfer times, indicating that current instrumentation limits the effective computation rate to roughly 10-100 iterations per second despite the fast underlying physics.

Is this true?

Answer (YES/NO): YES